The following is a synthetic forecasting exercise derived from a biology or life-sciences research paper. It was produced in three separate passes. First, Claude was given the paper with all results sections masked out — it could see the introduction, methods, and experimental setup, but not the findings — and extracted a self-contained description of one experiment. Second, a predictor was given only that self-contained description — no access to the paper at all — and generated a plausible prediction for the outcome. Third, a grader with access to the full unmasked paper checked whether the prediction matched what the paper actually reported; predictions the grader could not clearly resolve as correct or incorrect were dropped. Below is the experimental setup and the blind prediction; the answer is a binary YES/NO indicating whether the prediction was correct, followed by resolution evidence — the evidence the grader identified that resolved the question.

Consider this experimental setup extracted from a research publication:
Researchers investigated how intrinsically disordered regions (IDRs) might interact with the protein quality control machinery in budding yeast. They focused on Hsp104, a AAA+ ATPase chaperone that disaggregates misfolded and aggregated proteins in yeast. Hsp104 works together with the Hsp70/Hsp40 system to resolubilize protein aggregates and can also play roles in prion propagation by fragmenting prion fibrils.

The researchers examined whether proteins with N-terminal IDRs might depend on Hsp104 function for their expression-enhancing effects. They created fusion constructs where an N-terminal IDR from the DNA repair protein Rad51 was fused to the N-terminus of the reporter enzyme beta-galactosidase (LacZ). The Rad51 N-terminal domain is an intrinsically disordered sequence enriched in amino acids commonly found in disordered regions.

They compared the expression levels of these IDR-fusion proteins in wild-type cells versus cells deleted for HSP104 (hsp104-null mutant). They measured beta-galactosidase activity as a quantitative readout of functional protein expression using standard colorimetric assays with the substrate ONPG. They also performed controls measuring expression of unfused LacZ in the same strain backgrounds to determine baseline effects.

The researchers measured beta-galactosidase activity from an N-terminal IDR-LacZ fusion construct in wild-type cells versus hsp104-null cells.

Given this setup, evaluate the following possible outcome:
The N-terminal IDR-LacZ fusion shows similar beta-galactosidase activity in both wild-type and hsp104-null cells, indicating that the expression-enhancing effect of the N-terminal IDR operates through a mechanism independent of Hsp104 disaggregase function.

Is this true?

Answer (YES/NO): YES